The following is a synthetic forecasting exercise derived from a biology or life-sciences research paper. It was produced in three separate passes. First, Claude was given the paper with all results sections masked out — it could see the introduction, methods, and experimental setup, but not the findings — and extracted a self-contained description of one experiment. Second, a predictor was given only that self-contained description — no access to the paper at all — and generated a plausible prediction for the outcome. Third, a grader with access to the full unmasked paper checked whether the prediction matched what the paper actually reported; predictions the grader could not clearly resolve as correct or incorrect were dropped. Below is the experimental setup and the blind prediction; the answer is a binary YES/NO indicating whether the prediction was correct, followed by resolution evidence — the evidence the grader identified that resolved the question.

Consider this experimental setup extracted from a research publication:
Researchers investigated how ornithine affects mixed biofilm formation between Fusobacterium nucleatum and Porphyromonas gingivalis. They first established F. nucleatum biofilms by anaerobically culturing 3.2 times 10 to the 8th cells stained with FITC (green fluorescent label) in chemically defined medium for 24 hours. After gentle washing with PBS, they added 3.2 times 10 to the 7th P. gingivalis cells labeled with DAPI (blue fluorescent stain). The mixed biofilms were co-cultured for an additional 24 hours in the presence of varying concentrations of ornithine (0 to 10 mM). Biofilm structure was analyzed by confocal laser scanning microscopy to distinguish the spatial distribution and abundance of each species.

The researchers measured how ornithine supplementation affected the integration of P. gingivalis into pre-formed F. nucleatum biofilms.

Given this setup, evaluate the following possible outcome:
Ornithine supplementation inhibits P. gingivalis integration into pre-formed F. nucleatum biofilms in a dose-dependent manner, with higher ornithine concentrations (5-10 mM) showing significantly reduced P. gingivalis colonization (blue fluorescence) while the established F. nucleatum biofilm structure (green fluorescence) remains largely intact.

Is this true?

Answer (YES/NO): NO